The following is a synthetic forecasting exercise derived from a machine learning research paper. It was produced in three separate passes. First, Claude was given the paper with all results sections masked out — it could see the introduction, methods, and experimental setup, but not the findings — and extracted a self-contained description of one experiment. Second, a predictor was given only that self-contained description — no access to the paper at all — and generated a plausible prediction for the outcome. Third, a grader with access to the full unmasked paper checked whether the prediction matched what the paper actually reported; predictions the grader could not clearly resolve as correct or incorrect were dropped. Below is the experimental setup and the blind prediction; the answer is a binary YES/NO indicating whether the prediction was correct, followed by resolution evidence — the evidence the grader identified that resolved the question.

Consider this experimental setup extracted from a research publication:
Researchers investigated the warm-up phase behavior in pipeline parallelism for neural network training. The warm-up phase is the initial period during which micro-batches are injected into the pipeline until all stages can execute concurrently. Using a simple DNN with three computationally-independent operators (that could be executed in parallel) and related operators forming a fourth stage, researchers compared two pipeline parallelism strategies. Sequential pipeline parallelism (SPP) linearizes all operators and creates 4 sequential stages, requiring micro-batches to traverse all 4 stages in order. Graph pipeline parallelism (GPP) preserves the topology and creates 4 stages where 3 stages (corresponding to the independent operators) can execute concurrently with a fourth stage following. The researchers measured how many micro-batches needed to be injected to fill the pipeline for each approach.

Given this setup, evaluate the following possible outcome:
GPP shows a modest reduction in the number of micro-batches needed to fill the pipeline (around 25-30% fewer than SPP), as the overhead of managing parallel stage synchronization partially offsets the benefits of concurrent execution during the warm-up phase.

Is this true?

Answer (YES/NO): NO